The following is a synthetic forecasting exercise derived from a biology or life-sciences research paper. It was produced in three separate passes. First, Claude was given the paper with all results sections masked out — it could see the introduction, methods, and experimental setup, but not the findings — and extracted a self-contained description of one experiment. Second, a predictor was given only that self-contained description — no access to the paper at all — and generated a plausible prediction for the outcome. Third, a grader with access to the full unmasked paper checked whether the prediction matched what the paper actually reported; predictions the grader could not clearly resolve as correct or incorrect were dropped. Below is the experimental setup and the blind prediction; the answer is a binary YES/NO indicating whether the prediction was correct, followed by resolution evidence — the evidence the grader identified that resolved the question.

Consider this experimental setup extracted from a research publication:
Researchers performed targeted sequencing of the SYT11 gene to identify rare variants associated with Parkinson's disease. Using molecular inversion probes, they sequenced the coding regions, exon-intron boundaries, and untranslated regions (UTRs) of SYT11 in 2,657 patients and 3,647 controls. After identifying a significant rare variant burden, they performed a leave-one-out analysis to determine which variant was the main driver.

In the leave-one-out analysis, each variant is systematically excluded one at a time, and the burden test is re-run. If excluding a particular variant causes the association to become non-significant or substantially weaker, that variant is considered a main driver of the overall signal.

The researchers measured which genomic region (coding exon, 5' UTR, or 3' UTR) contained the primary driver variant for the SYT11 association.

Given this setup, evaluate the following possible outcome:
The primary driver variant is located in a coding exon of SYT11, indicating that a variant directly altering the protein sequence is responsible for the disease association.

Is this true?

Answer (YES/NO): NO